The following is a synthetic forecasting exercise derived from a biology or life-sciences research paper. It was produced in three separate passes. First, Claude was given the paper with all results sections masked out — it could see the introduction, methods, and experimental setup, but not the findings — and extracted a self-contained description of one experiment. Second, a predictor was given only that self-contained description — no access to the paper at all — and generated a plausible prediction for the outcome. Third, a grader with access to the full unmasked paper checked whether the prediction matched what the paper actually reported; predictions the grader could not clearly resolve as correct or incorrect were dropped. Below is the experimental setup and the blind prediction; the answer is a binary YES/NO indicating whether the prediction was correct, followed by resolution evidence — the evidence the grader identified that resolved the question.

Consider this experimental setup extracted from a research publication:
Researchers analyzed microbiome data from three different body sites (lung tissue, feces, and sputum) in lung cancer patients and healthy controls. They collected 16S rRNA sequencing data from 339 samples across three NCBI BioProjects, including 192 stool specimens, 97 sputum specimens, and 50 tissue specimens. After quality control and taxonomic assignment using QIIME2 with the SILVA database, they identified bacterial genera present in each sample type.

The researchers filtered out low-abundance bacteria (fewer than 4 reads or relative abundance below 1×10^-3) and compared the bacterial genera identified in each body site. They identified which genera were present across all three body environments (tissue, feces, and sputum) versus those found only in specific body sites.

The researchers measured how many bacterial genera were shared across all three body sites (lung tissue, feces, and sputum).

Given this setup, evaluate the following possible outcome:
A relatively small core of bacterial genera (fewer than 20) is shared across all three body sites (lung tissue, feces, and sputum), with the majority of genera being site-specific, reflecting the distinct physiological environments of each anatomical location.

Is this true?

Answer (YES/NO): YES